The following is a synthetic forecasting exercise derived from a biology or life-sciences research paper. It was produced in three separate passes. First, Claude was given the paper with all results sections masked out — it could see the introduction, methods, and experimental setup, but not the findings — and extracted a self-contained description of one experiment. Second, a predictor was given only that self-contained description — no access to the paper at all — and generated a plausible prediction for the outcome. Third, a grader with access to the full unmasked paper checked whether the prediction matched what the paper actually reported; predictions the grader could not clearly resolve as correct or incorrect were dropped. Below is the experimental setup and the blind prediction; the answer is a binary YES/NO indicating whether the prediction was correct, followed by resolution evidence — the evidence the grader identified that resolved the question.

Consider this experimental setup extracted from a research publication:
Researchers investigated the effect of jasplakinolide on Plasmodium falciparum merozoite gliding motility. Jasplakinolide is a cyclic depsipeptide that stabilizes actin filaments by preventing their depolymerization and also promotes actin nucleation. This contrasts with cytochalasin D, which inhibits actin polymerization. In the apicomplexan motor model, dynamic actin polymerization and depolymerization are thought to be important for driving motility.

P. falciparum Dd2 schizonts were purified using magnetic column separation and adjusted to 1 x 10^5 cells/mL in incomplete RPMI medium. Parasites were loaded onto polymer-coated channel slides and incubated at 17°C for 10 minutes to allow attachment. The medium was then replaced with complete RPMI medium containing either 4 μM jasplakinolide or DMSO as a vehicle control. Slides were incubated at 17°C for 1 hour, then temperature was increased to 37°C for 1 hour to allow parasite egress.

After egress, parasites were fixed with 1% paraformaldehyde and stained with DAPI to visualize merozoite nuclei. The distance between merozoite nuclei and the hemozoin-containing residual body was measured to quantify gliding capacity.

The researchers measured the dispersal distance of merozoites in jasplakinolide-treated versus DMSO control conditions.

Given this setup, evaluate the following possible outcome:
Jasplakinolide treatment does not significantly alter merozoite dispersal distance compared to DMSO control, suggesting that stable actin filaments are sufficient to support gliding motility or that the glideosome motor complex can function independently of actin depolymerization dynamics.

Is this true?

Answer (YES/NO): YES